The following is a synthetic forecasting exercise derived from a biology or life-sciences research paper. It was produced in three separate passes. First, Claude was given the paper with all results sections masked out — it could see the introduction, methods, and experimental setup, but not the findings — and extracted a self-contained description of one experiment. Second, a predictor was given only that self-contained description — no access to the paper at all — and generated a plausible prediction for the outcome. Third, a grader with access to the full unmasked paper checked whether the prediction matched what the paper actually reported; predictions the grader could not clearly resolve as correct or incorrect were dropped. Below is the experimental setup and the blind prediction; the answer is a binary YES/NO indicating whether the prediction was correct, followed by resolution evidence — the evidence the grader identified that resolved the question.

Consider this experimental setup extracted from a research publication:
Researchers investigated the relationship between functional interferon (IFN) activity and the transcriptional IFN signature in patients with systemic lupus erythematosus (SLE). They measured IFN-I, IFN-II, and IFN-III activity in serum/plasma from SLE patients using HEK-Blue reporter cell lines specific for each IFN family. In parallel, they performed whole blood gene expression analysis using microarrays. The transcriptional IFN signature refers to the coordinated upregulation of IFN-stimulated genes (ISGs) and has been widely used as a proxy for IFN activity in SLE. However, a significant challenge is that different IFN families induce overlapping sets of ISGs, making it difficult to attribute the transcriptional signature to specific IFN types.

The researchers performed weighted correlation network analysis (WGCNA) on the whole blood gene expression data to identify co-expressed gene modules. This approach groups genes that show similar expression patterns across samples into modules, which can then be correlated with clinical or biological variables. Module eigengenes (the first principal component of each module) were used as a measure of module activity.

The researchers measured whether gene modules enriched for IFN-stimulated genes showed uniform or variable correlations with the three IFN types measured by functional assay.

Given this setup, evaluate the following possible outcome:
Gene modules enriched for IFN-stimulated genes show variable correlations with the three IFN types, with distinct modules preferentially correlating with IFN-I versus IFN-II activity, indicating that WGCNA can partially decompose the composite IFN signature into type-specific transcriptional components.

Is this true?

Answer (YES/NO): NO